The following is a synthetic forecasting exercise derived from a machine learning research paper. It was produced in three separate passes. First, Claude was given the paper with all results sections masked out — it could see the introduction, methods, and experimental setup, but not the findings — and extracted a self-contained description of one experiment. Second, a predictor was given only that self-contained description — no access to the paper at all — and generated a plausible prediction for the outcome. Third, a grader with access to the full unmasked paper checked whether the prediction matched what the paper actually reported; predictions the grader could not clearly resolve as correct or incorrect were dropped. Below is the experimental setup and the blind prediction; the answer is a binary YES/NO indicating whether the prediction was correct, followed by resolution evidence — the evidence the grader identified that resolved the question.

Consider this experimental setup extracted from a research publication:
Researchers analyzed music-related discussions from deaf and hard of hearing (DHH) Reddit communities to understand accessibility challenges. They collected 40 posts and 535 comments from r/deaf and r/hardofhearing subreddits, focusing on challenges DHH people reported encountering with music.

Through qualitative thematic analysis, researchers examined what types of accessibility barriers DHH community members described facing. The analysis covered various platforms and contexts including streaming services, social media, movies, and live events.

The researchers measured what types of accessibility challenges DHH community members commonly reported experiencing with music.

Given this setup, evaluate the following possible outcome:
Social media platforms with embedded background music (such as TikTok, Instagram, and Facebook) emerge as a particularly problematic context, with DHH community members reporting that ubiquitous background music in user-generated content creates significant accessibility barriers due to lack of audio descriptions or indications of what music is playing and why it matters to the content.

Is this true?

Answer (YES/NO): NO